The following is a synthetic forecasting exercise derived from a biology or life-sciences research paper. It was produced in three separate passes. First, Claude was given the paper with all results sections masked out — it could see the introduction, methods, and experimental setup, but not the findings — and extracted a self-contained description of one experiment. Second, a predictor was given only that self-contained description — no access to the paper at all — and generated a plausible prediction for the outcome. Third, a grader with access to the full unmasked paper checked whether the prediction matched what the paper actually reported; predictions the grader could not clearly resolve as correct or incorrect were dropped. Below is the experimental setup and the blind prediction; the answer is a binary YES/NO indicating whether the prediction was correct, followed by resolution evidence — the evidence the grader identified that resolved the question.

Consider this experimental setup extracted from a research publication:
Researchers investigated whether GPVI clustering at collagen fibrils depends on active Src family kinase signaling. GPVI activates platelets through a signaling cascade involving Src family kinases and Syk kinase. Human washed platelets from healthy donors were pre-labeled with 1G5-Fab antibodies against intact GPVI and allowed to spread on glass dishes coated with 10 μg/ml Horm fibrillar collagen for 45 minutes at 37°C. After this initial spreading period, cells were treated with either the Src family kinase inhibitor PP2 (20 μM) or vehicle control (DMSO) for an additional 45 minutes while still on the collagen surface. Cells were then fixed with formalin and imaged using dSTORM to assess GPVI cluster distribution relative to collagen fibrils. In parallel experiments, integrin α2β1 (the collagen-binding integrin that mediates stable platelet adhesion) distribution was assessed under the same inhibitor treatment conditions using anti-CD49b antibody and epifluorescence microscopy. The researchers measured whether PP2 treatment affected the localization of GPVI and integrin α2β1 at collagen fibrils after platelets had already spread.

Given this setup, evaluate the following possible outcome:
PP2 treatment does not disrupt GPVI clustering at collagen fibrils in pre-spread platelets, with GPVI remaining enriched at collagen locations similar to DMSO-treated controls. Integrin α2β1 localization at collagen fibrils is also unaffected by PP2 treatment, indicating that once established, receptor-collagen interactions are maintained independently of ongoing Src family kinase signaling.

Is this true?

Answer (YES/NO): YES